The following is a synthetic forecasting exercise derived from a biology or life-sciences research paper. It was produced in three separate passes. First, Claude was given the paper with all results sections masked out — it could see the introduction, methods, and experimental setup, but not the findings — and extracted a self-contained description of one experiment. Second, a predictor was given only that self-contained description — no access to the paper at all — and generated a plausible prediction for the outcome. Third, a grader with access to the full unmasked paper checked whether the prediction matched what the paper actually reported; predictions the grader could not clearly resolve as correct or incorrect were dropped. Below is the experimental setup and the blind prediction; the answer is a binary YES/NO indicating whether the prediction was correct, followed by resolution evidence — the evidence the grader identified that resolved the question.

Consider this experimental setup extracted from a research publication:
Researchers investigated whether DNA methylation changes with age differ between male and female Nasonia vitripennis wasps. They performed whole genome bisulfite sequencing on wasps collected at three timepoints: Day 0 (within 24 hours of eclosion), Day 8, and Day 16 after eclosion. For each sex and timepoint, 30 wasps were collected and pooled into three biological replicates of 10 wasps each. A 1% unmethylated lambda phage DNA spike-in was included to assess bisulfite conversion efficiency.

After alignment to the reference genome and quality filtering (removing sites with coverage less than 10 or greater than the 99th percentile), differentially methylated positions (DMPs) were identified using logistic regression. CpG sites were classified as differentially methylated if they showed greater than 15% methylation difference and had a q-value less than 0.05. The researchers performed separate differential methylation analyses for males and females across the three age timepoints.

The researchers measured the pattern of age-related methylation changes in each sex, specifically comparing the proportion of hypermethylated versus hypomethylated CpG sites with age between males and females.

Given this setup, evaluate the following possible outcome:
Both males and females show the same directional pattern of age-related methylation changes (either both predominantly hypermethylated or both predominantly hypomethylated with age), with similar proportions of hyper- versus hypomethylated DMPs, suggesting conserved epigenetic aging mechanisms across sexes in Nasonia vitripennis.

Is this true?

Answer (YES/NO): NO